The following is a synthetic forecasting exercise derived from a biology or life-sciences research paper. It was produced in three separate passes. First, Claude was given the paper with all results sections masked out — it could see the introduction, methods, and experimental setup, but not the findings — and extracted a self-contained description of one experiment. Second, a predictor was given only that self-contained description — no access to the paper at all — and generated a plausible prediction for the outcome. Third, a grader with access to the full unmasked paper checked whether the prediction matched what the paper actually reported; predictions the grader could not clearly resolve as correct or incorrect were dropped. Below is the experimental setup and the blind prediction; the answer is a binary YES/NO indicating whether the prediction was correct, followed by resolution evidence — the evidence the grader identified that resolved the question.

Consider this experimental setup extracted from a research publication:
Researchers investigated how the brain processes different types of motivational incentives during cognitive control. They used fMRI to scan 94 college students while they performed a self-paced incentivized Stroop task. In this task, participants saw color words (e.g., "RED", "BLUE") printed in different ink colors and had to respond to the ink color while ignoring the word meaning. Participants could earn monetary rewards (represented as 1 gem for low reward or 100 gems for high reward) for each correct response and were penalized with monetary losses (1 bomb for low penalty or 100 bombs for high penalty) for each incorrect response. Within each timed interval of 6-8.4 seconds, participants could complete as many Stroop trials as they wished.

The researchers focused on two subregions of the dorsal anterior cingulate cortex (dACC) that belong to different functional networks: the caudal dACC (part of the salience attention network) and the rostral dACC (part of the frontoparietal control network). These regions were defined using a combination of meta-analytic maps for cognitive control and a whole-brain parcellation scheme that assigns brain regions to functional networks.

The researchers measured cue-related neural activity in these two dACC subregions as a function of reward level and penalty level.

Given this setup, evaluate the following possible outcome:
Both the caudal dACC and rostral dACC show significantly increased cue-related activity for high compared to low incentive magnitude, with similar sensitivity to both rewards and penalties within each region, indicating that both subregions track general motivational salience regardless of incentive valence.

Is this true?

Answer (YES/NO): NO